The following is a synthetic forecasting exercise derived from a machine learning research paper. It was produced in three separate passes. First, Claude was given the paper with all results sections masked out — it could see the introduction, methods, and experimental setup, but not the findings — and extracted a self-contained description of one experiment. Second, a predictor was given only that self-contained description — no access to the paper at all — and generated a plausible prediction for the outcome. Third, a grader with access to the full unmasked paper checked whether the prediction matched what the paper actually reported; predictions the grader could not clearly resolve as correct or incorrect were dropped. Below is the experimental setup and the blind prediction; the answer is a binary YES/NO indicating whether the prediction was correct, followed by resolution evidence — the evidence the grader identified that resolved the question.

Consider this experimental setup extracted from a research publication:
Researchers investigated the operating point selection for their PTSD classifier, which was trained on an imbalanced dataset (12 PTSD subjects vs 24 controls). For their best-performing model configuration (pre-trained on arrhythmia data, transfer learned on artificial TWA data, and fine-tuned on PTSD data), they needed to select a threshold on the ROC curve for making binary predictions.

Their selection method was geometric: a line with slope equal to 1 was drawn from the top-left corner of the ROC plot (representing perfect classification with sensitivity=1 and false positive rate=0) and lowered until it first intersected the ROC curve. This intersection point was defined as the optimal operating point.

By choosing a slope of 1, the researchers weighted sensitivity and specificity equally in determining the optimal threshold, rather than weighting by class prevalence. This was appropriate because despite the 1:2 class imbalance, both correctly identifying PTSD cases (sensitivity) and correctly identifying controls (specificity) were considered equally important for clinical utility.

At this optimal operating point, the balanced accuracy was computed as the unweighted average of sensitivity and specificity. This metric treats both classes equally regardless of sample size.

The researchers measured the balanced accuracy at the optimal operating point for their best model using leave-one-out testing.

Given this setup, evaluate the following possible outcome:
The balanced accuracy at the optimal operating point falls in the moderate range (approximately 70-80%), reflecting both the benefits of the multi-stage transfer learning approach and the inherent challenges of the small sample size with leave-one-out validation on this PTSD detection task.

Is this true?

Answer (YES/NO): YES